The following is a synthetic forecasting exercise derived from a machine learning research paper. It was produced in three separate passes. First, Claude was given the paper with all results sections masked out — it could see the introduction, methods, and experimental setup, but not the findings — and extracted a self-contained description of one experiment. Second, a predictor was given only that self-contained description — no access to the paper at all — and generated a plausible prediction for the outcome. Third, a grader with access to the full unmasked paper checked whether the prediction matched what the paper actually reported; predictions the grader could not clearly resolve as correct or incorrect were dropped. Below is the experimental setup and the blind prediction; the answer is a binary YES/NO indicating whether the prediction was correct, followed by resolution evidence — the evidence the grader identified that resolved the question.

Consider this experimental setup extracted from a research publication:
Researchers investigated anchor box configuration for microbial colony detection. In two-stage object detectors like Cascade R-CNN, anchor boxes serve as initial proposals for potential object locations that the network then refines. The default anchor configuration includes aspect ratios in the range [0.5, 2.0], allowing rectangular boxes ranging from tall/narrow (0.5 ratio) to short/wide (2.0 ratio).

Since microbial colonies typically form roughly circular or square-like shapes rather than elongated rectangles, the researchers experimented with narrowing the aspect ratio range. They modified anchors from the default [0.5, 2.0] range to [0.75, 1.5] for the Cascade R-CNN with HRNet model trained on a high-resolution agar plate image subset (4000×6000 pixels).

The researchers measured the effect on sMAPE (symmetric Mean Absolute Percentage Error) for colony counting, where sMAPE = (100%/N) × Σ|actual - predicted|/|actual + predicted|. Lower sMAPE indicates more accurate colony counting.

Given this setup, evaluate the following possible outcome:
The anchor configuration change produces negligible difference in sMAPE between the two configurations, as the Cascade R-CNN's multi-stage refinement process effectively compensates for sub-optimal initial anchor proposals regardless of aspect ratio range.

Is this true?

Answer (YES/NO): NO